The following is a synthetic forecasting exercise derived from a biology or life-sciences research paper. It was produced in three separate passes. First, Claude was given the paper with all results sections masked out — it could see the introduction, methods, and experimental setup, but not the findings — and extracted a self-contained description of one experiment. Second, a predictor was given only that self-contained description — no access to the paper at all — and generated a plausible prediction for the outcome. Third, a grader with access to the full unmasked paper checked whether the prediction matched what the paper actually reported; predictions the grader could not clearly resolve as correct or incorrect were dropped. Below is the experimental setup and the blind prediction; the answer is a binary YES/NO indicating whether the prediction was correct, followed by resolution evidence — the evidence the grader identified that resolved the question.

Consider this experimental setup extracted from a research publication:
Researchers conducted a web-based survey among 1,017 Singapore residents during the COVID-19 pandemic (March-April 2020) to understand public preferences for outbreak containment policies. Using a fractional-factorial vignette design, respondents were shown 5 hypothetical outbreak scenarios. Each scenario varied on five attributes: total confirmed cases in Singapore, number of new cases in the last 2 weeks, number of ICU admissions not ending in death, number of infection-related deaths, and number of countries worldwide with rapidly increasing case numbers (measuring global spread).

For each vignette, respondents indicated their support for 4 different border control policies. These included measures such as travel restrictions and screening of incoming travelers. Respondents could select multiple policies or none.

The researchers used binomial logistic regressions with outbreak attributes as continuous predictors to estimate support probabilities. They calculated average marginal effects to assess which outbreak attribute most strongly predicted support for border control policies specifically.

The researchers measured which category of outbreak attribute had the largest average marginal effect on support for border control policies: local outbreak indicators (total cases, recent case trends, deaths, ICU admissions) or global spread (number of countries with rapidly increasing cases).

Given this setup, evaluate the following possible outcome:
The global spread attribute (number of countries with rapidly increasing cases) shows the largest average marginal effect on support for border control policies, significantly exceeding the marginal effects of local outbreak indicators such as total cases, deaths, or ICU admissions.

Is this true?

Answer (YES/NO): YES